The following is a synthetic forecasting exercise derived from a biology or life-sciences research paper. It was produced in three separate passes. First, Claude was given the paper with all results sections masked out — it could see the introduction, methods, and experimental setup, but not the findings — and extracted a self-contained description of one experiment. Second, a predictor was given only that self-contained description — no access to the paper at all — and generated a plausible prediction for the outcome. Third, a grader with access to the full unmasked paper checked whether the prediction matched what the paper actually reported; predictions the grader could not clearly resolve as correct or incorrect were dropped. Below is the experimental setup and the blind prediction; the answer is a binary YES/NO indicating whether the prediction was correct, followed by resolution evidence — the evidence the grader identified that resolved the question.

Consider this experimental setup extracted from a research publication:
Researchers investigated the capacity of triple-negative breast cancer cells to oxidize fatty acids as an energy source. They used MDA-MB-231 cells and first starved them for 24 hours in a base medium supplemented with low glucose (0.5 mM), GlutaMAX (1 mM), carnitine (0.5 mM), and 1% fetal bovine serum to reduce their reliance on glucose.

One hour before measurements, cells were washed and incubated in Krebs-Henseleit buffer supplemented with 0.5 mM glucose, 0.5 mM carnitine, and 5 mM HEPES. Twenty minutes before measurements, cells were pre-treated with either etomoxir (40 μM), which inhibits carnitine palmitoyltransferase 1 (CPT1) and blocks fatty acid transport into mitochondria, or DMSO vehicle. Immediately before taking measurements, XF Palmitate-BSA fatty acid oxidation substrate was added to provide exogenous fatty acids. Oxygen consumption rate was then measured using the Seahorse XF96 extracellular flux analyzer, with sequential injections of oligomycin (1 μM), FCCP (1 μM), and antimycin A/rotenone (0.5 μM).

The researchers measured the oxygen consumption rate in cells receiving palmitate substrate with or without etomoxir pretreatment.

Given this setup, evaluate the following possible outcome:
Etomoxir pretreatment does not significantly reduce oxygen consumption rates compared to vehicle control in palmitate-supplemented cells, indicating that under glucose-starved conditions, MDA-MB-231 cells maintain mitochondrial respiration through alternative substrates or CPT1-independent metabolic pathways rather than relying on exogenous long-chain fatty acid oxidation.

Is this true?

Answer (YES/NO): NO